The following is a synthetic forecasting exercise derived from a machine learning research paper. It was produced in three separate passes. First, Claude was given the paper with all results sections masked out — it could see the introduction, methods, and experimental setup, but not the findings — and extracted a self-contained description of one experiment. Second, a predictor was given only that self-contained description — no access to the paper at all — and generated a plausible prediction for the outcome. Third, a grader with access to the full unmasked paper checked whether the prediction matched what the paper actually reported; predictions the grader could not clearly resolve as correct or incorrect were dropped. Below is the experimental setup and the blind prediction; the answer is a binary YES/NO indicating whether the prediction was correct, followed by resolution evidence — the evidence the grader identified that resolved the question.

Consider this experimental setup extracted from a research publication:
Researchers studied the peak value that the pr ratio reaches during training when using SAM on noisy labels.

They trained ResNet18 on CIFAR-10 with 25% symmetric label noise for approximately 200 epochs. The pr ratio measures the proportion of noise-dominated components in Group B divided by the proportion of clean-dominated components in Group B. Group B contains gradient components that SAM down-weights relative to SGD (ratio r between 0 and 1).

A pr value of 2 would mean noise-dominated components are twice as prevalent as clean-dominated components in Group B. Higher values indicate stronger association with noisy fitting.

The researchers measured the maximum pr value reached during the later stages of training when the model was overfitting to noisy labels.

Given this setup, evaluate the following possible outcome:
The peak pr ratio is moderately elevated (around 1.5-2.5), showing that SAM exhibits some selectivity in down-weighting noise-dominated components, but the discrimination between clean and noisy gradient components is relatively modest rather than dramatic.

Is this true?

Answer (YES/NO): YES